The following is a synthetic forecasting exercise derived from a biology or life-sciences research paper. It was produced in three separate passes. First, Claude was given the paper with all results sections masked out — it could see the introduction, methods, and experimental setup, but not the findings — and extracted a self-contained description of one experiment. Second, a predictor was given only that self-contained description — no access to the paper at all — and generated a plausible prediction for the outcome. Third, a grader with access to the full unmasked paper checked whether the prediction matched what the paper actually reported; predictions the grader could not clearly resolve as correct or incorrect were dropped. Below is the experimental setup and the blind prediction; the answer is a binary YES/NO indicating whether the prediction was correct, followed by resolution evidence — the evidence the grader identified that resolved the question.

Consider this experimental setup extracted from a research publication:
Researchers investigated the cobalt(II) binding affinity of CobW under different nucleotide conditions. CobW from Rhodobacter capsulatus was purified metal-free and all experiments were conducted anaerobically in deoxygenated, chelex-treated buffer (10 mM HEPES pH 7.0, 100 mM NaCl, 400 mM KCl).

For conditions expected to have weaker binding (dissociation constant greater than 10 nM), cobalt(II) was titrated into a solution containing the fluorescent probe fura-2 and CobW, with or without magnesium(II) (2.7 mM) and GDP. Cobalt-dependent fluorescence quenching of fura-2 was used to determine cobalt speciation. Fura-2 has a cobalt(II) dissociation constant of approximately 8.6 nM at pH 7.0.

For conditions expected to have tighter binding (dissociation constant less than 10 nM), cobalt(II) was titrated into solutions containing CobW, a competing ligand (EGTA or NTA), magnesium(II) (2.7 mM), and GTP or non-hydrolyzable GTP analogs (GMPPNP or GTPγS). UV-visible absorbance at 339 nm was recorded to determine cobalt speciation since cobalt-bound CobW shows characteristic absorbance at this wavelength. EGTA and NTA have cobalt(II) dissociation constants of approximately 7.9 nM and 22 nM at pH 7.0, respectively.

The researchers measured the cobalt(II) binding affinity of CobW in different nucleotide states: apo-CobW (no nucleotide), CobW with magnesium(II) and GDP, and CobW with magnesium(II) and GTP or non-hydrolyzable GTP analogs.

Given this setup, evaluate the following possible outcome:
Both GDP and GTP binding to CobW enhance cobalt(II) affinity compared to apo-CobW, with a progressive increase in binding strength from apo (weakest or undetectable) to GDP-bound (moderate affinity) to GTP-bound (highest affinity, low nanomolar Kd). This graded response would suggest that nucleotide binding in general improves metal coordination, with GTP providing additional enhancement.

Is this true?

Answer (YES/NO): NO